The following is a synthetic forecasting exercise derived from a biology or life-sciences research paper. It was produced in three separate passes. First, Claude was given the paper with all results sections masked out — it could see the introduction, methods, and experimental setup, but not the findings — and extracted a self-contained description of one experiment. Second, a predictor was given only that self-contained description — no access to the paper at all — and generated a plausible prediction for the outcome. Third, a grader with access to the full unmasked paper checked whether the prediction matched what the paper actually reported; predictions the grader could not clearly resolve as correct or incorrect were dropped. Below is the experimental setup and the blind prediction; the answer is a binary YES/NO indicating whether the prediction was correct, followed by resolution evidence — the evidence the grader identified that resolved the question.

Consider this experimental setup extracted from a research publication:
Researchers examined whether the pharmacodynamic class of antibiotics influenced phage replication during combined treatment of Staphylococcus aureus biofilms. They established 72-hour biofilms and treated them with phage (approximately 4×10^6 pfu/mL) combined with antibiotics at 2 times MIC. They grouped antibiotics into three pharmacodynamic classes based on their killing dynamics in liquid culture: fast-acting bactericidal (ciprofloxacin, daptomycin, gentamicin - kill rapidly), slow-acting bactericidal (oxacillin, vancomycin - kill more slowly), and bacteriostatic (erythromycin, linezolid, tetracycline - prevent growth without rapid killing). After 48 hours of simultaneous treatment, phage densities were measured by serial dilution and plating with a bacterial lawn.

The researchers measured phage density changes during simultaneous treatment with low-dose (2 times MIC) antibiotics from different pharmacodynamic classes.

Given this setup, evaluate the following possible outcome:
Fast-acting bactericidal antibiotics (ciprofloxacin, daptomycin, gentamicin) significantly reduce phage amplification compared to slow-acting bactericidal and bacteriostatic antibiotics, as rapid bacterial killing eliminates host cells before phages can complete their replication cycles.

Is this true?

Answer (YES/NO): NO